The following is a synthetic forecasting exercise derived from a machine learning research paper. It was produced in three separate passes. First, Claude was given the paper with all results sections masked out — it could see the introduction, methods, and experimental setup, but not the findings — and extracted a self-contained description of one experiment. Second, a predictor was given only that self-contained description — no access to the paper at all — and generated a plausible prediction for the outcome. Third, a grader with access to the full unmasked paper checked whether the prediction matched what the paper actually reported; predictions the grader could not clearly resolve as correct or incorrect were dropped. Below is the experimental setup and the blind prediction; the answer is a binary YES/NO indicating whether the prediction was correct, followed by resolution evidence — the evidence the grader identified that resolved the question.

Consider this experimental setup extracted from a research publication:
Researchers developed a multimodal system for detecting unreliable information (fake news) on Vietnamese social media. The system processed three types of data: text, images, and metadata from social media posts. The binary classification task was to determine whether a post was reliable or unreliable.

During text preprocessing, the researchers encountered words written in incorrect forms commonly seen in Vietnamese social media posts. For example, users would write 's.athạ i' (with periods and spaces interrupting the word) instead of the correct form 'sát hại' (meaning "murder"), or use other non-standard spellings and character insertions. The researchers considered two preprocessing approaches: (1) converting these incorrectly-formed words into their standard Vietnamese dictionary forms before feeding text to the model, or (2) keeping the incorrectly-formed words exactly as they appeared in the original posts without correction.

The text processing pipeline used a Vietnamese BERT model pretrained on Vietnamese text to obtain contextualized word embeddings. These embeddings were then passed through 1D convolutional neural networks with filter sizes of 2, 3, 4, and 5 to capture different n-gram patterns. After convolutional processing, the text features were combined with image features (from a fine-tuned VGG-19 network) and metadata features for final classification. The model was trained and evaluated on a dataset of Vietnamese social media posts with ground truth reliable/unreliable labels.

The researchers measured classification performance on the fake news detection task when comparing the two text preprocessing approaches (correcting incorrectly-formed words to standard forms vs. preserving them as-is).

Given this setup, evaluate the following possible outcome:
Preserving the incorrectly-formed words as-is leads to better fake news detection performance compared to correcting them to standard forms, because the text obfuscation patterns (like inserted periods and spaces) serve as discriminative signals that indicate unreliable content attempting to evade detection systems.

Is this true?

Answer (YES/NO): YES